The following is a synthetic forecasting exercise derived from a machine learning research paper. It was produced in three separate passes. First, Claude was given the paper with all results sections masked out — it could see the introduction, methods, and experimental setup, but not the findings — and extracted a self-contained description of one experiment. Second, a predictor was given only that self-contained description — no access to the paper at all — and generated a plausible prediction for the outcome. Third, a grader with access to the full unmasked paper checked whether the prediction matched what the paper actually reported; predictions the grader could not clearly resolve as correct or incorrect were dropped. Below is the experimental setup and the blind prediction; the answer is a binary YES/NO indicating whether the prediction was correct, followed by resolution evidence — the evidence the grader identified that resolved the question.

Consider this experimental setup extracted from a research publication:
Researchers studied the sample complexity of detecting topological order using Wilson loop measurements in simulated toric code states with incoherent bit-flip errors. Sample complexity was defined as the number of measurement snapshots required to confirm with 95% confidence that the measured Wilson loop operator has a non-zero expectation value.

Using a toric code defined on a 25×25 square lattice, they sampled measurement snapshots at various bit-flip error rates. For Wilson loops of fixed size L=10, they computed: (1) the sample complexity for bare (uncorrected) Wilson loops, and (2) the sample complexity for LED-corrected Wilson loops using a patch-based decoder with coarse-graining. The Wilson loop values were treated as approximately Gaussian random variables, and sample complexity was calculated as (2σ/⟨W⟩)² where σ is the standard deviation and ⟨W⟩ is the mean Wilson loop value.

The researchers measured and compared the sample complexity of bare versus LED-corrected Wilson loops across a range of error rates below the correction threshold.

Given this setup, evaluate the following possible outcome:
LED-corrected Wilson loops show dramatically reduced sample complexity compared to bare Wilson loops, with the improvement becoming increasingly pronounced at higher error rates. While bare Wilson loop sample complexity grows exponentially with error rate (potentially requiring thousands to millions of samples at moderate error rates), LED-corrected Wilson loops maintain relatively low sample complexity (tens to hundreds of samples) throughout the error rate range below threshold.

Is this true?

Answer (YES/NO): NO